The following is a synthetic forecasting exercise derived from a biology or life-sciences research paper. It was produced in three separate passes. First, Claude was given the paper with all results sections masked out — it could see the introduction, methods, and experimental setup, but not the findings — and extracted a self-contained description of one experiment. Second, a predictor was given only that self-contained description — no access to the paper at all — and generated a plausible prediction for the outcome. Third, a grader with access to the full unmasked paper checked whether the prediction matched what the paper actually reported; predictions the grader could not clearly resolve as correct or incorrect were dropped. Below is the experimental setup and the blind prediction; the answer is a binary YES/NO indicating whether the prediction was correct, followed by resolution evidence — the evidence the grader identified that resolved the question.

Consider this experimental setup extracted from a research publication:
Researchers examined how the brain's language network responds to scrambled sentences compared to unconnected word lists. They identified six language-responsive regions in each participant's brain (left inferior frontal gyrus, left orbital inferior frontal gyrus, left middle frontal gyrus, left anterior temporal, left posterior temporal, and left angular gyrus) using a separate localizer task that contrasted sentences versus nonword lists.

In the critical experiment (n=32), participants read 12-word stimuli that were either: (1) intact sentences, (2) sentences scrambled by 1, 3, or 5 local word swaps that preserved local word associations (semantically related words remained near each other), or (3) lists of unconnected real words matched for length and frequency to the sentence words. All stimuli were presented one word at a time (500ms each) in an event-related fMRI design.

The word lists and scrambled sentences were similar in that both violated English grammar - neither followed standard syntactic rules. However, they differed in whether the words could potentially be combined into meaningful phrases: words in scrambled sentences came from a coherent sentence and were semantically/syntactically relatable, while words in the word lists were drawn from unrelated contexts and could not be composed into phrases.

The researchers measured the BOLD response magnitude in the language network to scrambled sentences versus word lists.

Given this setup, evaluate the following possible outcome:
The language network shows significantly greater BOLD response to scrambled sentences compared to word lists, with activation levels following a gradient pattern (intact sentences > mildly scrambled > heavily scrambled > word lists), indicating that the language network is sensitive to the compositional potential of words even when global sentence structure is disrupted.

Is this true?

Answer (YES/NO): NO